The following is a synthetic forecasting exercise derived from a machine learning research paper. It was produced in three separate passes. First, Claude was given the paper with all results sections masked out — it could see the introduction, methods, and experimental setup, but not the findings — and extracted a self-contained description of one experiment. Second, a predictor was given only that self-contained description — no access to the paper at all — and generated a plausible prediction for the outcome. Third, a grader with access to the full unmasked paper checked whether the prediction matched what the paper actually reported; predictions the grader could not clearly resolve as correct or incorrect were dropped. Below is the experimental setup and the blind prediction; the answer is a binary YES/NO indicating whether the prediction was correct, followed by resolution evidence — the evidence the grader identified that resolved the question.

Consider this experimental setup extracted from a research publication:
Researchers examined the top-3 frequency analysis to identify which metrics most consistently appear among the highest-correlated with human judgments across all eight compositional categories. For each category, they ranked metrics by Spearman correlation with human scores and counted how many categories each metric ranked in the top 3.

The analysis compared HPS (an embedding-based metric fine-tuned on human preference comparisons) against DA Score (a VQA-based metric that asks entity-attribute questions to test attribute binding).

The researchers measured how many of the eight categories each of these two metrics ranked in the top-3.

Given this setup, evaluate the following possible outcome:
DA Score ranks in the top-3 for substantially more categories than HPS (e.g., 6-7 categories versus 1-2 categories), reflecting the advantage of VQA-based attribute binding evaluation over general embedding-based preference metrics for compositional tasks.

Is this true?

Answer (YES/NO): NO